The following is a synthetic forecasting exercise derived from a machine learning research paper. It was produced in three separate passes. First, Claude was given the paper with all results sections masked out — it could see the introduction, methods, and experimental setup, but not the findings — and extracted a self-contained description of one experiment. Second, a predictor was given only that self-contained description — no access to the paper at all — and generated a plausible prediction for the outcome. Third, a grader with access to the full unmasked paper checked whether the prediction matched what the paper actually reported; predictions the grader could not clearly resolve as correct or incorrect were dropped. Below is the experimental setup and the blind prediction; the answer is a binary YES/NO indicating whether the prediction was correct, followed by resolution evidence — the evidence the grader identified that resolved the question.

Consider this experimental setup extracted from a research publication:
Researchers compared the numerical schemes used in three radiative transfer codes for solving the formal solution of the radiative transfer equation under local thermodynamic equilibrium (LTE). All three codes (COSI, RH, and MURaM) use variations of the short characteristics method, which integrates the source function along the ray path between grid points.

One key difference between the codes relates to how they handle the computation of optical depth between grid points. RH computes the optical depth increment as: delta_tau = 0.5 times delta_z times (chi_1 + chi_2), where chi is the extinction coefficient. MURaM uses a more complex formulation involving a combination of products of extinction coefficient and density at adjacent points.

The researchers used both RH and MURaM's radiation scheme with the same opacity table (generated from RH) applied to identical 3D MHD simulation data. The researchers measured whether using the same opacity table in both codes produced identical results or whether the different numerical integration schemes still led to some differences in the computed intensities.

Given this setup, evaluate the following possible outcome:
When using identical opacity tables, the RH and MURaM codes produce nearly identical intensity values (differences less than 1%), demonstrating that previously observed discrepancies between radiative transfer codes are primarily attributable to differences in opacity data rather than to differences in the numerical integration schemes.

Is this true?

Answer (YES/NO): NO